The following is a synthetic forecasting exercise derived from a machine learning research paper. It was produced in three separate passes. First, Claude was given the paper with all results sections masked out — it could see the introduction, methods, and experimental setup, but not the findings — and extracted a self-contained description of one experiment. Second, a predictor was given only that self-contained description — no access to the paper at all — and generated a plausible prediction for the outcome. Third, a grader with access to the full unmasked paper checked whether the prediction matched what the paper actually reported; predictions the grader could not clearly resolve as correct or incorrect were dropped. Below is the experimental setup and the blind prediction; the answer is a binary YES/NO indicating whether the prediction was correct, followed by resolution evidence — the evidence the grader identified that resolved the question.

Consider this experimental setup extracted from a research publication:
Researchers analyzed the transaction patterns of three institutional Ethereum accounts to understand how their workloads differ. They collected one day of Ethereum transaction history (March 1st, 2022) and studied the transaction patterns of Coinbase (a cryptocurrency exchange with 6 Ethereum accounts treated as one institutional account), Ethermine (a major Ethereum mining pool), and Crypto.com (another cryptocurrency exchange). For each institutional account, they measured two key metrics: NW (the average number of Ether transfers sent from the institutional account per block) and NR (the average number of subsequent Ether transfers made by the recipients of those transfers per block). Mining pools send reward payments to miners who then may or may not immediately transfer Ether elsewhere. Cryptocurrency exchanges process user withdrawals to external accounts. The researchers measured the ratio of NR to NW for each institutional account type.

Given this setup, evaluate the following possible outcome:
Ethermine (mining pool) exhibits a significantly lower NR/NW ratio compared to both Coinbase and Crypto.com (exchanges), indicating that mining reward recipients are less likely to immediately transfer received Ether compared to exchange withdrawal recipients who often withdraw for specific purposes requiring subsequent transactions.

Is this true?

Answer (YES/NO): YES